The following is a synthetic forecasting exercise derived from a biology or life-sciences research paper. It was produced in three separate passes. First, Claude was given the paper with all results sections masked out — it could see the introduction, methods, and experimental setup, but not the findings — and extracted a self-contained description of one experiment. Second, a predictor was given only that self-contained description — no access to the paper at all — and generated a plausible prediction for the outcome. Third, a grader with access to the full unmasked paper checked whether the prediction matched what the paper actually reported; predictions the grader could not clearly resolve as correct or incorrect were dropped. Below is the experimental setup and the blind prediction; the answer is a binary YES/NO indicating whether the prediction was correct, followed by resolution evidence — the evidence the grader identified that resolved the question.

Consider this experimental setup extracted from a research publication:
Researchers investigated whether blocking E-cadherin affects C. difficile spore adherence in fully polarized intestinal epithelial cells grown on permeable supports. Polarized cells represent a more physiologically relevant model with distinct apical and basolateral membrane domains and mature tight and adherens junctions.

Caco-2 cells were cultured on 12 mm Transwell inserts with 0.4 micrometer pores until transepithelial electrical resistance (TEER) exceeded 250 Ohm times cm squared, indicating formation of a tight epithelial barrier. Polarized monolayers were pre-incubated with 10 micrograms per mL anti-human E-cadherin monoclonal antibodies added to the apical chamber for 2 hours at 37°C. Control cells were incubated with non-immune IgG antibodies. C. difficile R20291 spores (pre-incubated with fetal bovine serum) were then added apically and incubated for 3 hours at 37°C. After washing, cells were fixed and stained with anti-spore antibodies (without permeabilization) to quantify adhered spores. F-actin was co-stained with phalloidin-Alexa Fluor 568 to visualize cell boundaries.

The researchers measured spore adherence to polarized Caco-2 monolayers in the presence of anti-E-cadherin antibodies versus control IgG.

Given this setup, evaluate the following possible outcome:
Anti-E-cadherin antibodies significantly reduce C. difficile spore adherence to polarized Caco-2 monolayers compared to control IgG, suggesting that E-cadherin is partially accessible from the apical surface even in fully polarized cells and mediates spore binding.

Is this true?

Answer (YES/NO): YES